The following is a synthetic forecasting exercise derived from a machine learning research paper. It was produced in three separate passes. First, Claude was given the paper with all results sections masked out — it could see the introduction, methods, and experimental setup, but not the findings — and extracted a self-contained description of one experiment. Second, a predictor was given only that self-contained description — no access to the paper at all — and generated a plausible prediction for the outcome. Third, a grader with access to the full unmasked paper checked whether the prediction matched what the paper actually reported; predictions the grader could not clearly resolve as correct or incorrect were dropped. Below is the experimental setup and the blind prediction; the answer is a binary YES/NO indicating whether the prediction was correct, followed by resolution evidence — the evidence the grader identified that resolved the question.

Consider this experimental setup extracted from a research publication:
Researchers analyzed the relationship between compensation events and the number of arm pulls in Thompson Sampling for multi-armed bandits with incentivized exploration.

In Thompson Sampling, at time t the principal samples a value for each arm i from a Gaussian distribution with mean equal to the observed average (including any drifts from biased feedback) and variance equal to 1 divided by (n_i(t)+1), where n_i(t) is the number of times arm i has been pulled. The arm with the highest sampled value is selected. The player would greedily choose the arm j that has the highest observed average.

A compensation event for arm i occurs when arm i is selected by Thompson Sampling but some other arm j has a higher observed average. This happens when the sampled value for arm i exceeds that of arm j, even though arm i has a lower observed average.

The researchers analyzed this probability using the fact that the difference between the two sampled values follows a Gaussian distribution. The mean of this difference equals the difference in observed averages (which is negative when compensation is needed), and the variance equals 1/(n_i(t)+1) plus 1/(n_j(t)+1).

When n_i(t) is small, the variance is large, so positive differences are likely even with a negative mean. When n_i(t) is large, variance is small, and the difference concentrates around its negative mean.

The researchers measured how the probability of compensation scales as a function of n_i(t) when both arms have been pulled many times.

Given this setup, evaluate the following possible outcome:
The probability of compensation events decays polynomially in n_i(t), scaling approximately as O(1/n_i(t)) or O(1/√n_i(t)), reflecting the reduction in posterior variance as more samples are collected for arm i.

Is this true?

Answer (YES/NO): NO